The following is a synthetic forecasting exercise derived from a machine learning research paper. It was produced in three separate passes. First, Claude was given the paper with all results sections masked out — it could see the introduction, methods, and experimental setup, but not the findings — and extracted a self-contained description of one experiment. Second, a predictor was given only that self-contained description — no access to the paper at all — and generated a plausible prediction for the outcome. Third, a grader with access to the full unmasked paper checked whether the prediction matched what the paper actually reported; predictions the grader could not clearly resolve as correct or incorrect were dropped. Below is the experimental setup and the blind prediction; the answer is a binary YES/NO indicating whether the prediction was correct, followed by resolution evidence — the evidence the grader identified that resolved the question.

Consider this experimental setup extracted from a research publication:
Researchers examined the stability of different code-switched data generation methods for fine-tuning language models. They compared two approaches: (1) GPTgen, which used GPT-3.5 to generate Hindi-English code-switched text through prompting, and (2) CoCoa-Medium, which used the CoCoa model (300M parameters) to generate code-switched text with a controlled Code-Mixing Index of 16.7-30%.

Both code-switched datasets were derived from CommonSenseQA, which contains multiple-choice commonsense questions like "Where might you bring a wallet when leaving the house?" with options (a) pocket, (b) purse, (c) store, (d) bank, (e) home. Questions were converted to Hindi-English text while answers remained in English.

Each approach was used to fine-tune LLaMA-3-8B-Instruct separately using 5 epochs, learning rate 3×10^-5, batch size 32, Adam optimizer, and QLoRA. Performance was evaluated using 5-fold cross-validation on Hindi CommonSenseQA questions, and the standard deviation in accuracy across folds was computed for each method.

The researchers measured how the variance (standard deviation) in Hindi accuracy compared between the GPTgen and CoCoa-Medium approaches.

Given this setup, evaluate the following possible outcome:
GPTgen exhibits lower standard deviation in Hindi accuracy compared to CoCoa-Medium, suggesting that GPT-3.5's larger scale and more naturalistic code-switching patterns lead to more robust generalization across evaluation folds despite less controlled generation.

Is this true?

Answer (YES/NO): NO